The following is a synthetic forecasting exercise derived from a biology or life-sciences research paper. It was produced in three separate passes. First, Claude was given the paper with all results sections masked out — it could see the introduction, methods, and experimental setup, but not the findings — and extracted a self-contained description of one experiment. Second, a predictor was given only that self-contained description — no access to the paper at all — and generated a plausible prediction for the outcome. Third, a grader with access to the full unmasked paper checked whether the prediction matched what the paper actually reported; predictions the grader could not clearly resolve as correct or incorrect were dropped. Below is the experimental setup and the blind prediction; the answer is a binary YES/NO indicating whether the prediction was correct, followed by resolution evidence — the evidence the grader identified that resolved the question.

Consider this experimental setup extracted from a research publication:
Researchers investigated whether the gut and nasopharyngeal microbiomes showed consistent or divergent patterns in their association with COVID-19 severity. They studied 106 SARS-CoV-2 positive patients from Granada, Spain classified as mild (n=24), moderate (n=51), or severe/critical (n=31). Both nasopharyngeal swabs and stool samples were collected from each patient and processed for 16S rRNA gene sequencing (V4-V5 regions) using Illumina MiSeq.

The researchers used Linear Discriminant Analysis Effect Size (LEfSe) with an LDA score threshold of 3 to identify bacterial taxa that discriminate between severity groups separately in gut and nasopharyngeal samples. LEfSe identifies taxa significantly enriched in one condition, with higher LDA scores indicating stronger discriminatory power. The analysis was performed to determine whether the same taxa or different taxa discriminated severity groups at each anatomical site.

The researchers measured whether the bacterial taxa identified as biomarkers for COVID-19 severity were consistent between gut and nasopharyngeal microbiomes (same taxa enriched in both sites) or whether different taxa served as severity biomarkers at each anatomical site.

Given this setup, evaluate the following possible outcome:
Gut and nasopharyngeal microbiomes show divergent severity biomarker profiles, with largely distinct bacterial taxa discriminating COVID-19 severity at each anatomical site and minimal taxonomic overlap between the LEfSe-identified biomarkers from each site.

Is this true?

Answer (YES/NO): YES